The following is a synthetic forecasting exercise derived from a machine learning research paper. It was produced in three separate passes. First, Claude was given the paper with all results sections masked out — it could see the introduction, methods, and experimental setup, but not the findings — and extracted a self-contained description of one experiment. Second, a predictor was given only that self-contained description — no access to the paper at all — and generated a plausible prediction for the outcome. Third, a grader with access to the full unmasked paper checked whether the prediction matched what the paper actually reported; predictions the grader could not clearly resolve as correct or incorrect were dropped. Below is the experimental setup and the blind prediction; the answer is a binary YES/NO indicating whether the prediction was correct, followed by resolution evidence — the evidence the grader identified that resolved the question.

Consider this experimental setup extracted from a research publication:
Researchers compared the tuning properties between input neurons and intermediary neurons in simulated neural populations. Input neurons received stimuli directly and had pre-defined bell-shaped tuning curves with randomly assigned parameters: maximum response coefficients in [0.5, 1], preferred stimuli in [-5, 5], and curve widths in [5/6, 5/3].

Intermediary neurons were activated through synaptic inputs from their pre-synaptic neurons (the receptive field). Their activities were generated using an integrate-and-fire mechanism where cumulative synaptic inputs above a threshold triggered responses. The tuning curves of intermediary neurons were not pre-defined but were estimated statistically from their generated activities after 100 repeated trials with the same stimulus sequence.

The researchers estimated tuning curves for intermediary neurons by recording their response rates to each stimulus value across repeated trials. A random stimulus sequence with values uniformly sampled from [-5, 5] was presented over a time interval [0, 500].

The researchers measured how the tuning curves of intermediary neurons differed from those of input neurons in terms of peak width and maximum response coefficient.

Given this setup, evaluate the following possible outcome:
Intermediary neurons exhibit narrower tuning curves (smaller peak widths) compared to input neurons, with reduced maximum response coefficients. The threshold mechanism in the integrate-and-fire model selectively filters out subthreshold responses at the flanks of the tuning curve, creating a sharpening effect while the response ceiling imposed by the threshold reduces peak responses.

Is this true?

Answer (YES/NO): YES